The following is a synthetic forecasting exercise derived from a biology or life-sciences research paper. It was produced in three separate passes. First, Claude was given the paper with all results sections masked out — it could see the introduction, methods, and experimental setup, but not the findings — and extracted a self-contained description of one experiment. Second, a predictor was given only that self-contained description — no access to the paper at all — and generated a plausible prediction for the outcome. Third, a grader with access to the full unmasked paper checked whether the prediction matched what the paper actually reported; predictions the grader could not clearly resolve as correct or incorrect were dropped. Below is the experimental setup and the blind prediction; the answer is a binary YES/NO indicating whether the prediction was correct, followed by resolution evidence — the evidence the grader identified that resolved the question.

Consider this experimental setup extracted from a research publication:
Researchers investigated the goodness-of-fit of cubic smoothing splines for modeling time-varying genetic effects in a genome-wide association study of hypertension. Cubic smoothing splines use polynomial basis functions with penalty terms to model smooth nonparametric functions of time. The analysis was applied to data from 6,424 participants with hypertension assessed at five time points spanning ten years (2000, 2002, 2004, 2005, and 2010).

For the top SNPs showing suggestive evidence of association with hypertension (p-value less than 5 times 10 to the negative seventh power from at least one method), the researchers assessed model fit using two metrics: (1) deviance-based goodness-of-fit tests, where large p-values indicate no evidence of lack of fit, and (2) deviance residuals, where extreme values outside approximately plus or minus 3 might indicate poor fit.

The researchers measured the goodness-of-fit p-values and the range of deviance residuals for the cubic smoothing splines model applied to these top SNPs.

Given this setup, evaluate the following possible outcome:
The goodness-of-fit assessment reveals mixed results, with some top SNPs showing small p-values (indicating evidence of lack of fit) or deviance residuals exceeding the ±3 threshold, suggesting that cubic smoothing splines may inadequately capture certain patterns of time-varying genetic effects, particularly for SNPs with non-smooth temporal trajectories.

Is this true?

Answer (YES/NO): NO